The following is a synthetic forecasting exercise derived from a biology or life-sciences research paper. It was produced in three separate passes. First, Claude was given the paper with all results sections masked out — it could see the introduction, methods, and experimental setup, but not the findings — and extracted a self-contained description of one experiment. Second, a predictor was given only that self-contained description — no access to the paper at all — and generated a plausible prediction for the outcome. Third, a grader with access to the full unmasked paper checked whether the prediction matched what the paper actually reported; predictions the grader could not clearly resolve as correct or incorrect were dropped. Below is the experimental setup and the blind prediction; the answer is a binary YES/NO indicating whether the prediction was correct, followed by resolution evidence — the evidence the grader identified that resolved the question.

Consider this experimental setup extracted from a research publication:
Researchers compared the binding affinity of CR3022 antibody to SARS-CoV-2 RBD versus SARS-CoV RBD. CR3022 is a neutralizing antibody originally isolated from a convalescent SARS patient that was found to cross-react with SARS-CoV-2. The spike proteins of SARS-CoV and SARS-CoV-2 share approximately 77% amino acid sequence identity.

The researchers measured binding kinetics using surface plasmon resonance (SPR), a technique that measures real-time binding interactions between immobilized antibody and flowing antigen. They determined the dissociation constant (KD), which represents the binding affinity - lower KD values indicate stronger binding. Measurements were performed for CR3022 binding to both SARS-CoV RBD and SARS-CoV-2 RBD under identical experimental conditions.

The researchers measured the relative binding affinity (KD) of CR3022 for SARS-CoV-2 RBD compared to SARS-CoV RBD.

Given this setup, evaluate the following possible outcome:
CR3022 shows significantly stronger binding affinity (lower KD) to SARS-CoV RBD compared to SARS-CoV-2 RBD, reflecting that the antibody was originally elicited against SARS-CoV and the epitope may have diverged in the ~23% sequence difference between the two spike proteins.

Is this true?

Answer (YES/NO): YES